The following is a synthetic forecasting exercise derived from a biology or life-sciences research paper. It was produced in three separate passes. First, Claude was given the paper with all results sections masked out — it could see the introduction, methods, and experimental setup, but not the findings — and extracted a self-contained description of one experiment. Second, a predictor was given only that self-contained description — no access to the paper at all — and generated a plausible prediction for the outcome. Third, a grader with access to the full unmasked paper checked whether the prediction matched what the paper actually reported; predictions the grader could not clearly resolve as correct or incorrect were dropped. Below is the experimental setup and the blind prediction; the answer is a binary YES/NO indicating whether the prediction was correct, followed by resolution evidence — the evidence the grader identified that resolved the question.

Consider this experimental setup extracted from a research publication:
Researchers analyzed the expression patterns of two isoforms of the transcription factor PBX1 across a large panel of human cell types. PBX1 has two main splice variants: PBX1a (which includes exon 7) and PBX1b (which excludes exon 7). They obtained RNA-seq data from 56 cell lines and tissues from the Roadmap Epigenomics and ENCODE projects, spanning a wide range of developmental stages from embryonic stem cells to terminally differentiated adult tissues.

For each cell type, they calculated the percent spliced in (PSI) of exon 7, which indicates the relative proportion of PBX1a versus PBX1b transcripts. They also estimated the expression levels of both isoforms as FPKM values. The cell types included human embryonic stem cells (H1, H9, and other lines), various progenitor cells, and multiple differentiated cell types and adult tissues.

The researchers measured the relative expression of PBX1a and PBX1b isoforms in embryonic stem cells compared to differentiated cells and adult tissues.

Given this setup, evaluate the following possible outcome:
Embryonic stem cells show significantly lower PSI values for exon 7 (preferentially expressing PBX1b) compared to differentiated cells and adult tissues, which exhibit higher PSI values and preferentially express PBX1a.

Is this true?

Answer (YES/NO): NO